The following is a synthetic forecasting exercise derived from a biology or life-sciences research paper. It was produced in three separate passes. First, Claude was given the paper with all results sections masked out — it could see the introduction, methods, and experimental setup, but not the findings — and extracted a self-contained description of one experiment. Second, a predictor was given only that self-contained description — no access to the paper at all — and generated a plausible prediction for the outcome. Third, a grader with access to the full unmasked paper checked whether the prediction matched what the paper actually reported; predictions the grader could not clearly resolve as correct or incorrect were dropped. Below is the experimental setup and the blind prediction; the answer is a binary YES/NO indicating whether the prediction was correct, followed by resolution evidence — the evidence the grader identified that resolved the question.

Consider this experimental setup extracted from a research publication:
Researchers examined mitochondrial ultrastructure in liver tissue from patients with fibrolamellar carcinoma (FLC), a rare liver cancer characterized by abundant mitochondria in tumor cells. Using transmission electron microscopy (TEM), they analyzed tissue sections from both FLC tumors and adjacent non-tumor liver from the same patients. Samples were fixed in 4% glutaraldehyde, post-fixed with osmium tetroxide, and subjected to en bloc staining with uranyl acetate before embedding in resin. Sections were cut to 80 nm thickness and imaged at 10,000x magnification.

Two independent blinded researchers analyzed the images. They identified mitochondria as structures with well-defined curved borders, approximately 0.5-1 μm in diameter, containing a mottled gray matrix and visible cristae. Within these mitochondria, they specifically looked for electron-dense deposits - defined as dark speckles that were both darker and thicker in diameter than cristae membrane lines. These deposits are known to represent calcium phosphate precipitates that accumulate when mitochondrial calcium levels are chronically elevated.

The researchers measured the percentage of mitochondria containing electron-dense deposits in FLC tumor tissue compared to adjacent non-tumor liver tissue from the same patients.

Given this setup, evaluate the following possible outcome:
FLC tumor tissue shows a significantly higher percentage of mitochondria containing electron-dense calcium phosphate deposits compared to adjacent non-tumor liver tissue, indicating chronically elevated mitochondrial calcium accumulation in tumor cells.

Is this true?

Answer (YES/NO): YES